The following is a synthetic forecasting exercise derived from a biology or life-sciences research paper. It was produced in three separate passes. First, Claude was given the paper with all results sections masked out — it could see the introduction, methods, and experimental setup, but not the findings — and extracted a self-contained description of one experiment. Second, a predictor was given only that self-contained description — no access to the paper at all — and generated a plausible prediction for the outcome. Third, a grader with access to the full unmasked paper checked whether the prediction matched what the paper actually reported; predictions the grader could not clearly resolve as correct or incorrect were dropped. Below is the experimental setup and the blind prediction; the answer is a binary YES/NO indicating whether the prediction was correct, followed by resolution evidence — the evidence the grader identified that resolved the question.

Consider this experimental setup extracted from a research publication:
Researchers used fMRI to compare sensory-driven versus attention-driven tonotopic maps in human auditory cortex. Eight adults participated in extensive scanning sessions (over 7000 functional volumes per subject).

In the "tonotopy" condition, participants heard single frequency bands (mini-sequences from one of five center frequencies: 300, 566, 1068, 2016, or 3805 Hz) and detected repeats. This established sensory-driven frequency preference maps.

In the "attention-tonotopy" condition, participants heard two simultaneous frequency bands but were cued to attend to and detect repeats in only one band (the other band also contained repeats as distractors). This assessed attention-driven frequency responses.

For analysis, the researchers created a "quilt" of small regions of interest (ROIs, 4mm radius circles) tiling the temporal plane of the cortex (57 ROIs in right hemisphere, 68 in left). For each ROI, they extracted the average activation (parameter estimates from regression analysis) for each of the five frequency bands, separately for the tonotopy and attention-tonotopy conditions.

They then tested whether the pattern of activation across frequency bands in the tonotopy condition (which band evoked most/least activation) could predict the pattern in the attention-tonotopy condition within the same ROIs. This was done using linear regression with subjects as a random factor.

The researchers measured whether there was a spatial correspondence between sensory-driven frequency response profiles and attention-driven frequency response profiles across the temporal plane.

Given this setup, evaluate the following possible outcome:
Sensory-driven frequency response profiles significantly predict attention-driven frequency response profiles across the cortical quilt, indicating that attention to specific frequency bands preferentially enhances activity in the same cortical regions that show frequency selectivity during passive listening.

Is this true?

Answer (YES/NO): YES